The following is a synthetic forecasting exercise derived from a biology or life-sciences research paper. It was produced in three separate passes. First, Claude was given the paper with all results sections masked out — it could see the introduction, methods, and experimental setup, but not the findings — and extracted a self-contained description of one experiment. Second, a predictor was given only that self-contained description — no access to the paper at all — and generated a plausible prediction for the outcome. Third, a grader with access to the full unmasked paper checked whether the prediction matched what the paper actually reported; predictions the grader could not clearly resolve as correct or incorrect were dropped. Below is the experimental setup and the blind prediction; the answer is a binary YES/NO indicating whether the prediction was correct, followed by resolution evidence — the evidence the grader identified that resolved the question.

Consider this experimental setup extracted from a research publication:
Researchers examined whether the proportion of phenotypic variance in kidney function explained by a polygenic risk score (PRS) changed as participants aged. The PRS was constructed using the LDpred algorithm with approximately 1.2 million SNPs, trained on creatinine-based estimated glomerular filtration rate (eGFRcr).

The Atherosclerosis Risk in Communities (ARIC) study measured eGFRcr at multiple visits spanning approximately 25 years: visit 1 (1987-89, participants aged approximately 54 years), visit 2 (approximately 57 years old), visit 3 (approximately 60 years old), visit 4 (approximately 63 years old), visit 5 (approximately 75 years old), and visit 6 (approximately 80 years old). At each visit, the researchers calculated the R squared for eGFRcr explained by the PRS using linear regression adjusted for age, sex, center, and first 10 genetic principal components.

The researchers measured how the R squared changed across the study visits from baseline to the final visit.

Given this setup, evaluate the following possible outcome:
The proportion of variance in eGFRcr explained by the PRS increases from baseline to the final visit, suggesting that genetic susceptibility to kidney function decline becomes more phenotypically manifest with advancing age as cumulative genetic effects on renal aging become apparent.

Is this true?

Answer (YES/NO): NO